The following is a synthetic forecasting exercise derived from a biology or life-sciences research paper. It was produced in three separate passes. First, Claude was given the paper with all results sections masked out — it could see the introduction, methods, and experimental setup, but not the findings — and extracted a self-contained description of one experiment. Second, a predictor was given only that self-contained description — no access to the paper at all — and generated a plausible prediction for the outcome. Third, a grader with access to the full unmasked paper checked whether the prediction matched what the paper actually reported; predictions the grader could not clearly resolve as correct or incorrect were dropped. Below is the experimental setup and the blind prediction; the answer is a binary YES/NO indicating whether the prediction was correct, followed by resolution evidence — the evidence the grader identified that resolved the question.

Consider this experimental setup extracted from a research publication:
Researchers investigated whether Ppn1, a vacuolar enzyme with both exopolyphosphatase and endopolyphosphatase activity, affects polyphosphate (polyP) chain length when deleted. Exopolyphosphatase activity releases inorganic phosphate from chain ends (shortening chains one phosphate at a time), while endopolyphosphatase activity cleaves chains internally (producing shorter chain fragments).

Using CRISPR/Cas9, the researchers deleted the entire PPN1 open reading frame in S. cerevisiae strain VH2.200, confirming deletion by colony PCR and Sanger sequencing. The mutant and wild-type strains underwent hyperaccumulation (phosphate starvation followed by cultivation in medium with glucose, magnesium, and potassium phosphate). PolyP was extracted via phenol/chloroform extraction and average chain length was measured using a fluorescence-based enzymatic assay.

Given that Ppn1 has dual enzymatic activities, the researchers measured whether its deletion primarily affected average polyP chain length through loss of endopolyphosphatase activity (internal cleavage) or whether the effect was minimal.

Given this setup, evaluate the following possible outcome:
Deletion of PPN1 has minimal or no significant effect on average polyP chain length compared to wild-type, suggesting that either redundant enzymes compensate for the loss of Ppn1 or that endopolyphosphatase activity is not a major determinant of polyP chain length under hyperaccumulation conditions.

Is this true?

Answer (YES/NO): NO